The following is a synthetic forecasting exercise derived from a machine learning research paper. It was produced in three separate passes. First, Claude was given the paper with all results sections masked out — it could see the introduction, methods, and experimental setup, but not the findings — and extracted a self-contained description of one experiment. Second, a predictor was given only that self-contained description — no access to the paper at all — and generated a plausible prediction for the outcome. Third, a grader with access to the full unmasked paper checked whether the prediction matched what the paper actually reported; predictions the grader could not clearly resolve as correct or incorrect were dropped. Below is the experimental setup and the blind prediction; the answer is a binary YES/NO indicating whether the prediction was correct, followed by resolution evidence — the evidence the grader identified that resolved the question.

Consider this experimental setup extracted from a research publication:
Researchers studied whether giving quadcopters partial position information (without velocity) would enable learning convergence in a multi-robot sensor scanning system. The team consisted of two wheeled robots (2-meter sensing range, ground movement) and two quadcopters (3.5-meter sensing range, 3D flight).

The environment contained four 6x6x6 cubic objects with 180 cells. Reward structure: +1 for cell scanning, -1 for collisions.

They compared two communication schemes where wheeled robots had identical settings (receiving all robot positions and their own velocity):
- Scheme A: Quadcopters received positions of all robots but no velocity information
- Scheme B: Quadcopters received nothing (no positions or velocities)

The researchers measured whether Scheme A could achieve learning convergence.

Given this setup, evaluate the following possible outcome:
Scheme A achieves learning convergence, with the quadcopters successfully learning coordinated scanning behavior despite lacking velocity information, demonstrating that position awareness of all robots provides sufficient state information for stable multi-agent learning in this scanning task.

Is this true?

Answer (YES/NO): NO